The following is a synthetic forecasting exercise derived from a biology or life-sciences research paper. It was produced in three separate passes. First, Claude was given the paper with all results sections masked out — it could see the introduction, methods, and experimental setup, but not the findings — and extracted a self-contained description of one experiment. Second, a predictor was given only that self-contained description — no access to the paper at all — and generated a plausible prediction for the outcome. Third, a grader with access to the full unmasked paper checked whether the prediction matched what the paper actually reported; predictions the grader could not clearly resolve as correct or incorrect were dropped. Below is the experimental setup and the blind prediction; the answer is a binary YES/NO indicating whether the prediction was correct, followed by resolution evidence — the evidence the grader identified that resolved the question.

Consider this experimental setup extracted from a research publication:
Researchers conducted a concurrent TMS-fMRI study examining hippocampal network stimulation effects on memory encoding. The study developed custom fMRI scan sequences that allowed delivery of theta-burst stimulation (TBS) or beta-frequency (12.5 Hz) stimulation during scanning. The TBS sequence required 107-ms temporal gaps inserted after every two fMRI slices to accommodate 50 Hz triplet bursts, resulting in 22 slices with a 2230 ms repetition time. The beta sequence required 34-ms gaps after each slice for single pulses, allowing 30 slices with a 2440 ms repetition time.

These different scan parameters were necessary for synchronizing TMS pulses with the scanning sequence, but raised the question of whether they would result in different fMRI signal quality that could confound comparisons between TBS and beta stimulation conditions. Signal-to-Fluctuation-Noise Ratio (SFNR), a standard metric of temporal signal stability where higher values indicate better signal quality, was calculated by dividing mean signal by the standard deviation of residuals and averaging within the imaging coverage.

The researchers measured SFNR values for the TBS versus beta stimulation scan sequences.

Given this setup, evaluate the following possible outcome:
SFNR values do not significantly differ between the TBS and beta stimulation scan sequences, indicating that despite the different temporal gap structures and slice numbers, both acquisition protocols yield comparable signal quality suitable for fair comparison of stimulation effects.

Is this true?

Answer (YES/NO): YES